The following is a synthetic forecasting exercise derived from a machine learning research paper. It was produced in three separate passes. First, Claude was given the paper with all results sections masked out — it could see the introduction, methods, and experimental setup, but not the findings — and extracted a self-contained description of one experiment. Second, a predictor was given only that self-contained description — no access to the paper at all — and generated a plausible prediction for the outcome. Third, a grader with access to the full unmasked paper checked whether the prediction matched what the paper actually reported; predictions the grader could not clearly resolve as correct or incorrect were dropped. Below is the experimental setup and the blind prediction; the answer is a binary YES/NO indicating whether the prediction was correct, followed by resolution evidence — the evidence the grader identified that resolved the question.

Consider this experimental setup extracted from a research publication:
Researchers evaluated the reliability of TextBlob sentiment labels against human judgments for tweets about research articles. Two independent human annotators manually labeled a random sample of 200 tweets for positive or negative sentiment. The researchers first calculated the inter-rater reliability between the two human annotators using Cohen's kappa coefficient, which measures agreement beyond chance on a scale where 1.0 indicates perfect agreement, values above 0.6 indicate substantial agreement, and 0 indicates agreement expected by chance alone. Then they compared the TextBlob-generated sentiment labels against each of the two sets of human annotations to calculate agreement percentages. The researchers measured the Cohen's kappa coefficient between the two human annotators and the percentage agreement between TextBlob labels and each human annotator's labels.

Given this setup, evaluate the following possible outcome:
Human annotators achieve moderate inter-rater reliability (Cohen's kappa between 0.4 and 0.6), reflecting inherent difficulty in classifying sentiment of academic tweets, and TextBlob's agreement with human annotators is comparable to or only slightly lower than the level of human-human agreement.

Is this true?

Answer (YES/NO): NO